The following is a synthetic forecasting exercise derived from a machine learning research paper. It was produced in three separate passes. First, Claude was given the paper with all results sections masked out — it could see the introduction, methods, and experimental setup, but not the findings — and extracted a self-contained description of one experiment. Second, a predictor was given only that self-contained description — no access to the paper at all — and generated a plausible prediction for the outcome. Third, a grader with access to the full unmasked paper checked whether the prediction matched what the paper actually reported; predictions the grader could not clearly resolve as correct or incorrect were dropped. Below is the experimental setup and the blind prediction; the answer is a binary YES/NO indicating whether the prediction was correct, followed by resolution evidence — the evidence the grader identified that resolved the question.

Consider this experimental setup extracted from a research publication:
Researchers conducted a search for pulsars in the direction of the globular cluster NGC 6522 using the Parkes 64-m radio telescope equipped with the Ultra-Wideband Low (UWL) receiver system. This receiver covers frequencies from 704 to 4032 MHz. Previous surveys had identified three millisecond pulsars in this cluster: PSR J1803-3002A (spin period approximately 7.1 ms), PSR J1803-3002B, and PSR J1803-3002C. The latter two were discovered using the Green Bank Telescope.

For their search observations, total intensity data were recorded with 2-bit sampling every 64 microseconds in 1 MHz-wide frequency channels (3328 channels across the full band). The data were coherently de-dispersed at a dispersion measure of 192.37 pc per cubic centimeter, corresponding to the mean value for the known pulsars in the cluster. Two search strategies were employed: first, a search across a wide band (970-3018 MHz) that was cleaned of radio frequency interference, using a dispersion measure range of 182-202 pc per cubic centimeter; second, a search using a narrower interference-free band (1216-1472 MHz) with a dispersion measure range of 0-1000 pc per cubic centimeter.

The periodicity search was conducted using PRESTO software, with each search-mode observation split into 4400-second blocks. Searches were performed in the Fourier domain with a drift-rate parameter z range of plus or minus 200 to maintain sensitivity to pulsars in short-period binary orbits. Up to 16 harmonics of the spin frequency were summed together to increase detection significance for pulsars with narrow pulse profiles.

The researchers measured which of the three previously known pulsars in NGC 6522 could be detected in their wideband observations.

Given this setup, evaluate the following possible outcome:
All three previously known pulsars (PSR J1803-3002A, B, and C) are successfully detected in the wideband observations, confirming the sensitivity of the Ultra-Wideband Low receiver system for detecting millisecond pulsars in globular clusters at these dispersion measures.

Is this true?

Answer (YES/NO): NO